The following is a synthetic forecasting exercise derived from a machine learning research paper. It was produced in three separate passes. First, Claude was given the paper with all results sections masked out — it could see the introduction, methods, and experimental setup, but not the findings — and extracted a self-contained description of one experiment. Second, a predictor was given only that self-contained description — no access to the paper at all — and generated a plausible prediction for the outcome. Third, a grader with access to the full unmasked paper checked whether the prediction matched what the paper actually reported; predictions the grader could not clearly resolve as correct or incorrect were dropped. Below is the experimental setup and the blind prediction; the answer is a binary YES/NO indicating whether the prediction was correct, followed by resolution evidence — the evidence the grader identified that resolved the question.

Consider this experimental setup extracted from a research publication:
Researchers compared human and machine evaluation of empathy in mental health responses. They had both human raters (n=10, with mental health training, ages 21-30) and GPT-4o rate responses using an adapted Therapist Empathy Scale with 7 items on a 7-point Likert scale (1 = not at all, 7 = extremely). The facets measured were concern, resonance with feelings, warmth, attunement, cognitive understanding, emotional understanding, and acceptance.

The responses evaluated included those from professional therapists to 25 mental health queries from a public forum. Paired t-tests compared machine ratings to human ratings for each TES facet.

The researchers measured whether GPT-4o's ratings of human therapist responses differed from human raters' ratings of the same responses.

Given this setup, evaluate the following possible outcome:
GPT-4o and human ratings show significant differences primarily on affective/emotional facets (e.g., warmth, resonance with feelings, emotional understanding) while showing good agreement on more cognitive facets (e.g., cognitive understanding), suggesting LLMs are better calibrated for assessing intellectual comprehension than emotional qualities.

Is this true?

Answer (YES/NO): NO